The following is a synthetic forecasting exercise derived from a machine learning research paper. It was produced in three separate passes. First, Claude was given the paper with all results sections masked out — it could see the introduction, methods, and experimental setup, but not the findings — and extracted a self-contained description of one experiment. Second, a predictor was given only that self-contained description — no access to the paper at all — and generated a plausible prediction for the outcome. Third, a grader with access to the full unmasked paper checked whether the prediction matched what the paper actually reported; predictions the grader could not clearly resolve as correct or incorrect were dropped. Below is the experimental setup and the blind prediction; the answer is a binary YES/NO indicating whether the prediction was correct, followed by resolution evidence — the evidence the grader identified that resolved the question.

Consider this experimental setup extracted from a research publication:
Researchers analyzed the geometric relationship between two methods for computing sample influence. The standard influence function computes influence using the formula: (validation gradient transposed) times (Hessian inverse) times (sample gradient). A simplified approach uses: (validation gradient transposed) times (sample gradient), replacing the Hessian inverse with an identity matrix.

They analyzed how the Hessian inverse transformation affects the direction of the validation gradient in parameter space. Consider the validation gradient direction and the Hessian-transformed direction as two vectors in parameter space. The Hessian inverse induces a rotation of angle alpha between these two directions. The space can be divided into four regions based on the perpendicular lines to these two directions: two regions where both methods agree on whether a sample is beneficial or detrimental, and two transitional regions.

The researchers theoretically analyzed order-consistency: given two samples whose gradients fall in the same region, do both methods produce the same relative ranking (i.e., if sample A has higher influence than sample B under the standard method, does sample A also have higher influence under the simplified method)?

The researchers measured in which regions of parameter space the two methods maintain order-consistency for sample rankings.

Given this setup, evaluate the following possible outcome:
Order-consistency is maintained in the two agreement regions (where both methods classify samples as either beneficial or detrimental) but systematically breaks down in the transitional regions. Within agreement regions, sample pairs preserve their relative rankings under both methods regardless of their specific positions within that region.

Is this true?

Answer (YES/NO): NO